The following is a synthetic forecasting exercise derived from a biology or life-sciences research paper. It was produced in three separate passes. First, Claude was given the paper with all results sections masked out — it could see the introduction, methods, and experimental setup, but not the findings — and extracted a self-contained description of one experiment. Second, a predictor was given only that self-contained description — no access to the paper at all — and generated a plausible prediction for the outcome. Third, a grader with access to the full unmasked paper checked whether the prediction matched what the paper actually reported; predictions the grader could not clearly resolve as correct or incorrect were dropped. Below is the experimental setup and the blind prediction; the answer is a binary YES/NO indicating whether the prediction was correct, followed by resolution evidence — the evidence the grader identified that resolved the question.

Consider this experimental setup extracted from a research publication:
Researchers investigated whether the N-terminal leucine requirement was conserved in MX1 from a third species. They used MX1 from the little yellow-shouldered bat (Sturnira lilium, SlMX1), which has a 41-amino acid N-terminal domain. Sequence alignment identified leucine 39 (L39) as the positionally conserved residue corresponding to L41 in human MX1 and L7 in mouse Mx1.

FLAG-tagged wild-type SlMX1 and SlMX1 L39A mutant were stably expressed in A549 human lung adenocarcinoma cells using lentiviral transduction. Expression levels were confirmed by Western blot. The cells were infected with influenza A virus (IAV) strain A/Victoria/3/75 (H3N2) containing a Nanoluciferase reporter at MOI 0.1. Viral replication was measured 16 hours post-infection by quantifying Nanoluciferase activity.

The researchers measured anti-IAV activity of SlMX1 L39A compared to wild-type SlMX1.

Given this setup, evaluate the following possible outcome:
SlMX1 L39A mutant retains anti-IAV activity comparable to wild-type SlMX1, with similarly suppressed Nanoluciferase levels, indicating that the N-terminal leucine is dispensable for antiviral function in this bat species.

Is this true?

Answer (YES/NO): NO